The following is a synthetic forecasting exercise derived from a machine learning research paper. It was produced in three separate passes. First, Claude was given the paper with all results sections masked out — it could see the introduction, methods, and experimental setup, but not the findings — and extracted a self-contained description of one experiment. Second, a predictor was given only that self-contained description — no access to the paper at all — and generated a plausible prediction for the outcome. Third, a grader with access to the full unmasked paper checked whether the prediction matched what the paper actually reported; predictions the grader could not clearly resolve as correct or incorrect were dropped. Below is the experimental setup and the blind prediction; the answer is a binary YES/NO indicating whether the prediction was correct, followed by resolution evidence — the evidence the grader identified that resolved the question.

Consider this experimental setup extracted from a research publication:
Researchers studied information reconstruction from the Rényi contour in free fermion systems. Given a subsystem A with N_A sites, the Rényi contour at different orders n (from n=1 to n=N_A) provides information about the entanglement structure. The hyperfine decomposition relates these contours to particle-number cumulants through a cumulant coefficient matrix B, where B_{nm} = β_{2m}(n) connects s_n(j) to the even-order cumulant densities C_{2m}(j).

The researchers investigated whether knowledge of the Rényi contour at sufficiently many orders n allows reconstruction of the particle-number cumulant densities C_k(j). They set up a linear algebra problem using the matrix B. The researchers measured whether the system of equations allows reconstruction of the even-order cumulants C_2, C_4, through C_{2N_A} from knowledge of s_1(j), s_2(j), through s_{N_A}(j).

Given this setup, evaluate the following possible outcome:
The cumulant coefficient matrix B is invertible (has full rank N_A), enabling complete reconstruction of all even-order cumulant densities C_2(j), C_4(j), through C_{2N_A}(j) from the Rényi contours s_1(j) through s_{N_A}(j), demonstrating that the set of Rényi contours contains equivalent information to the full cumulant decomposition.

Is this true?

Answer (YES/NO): YES